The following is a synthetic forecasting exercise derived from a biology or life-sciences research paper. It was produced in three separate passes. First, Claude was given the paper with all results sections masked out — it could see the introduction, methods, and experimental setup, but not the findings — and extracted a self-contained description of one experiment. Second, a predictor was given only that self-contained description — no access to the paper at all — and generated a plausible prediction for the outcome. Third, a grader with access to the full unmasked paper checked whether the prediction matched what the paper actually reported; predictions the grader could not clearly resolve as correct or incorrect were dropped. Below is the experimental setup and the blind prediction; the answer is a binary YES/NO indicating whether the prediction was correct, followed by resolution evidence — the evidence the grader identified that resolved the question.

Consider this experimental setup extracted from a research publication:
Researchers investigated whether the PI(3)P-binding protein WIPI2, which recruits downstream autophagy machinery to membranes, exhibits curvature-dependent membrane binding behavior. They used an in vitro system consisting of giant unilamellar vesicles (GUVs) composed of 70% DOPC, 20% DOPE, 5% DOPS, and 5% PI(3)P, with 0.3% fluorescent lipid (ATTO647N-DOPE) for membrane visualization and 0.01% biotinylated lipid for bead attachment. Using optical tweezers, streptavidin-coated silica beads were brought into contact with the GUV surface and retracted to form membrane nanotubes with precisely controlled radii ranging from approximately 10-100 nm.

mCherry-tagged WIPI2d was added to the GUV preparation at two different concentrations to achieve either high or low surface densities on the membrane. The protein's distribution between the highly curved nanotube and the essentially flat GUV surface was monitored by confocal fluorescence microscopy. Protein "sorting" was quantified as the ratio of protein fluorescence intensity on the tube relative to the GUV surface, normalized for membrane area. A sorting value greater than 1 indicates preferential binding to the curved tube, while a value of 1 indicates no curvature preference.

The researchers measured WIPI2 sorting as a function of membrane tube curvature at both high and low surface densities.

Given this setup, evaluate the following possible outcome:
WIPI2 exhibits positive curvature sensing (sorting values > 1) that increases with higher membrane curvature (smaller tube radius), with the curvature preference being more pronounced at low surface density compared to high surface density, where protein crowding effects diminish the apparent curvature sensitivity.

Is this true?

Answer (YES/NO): YES